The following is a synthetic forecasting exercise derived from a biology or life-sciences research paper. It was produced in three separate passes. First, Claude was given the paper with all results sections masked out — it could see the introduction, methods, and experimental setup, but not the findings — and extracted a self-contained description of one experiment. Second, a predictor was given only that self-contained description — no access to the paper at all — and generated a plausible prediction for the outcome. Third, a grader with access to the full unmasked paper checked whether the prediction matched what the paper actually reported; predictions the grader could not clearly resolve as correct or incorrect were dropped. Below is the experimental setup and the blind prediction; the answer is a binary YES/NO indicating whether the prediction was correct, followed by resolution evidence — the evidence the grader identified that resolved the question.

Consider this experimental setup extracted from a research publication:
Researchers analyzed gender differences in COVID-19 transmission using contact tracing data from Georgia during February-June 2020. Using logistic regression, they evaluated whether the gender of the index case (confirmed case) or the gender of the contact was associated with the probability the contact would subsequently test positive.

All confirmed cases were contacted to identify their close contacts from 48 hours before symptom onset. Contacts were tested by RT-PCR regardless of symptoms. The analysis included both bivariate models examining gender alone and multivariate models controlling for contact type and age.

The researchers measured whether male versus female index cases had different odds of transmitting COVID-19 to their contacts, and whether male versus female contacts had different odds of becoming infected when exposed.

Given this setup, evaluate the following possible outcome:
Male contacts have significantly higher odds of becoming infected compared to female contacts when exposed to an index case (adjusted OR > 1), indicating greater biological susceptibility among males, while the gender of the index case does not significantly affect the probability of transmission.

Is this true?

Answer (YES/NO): NO